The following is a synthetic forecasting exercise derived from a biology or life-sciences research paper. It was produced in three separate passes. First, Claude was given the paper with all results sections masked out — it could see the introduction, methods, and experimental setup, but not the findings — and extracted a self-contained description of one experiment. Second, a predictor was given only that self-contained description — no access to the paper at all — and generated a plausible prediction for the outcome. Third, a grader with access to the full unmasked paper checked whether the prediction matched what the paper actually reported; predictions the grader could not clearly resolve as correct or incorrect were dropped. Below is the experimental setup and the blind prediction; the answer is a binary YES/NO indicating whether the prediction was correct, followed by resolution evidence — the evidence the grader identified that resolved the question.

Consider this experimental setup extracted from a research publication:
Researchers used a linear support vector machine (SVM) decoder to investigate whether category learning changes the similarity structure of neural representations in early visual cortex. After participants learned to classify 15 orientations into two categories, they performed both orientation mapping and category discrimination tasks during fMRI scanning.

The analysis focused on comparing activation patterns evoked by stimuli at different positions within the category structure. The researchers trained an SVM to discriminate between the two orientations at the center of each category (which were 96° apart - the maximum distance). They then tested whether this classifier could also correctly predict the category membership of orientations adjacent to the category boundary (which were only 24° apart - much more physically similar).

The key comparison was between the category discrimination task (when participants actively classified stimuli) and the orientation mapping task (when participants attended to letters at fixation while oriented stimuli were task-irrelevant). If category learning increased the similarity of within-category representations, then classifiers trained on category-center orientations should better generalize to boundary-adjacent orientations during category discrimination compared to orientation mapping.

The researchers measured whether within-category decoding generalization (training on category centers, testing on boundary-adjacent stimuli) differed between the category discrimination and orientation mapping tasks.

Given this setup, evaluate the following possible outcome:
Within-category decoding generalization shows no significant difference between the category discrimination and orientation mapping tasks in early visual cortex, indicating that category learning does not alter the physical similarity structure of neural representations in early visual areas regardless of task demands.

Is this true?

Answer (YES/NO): NO